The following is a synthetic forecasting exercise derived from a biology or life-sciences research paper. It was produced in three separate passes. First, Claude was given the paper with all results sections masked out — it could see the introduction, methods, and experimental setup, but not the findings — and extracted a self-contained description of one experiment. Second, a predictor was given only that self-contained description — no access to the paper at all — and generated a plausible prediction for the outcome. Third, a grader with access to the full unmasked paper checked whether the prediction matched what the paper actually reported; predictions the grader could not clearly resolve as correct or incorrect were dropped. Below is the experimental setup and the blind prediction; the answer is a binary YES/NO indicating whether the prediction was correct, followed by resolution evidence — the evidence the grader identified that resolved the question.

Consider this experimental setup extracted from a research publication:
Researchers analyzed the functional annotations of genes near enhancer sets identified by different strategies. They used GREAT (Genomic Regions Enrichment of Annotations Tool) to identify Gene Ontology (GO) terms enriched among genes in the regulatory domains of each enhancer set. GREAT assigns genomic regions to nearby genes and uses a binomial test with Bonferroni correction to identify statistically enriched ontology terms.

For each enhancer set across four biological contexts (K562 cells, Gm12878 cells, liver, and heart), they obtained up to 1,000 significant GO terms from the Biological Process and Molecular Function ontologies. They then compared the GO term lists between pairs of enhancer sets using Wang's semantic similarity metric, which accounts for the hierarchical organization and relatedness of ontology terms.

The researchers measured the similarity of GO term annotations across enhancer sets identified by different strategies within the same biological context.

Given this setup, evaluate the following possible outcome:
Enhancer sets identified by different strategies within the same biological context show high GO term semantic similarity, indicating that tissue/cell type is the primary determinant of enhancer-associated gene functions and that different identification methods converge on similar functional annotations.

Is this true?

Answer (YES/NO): NO